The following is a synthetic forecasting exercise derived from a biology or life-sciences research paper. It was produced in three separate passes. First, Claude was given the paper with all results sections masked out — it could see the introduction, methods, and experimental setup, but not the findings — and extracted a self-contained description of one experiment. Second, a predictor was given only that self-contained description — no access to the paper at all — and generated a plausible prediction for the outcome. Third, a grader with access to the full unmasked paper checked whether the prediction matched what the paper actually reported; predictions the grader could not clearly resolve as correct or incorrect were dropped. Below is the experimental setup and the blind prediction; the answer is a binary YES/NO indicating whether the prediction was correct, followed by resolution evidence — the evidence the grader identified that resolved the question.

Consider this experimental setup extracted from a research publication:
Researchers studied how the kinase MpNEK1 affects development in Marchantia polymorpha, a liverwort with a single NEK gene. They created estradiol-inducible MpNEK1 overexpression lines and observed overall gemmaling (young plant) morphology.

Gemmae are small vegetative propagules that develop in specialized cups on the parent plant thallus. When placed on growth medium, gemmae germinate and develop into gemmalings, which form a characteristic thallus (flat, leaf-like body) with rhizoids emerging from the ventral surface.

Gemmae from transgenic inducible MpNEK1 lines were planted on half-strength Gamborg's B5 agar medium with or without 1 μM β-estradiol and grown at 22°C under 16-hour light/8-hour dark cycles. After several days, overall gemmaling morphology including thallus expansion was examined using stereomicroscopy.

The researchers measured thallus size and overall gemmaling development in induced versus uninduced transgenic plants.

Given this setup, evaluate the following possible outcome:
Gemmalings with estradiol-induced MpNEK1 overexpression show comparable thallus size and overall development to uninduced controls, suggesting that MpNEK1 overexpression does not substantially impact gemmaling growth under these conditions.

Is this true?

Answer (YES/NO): NO